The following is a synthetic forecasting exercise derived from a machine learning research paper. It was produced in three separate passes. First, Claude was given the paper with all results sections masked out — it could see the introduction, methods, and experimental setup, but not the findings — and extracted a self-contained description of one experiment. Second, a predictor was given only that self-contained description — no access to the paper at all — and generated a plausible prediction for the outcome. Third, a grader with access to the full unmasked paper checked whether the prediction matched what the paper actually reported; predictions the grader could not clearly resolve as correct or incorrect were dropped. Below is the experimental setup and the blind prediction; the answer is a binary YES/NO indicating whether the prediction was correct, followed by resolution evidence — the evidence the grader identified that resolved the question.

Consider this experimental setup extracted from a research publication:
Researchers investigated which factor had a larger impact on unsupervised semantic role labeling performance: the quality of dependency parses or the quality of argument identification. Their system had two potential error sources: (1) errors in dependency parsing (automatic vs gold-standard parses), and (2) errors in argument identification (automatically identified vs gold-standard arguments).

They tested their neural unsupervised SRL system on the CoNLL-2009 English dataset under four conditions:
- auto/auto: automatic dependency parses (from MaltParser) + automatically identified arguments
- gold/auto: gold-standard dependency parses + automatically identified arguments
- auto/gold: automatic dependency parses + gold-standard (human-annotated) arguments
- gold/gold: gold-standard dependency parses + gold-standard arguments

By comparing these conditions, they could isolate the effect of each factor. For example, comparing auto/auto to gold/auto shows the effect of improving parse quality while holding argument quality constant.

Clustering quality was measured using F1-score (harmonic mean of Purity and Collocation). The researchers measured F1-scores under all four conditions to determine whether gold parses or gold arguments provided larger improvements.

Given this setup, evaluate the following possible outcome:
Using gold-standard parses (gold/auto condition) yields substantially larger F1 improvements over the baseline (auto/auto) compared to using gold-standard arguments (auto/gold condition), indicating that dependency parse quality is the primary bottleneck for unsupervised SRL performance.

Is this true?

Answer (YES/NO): YES